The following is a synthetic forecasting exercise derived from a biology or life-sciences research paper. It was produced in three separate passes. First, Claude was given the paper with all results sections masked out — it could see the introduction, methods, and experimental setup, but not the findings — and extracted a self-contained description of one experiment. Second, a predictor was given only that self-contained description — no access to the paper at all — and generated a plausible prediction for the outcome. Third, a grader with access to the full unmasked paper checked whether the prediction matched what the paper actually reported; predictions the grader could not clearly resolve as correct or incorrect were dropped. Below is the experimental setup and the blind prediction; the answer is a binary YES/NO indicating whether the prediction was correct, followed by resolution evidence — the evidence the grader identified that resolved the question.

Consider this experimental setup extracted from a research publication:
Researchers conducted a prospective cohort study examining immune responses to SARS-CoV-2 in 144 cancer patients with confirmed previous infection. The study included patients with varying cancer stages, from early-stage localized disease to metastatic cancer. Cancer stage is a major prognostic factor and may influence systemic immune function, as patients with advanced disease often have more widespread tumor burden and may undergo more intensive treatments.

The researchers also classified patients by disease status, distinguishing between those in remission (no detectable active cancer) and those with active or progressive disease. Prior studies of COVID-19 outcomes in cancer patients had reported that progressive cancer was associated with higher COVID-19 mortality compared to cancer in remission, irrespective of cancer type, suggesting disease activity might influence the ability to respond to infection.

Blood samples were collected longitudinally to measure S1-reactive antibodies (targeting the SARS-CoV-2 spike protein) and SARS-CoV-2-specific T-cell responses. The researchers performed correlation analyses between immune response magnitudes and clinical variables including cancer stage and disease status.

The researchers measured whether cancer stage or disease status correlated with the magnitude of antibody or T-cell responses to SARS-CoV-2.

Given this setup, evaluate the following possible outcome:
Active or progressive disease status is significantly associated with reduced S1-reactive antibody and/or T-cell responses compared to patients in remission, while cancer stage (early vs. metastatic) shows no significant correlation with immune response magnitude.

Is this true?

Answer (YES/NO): NO